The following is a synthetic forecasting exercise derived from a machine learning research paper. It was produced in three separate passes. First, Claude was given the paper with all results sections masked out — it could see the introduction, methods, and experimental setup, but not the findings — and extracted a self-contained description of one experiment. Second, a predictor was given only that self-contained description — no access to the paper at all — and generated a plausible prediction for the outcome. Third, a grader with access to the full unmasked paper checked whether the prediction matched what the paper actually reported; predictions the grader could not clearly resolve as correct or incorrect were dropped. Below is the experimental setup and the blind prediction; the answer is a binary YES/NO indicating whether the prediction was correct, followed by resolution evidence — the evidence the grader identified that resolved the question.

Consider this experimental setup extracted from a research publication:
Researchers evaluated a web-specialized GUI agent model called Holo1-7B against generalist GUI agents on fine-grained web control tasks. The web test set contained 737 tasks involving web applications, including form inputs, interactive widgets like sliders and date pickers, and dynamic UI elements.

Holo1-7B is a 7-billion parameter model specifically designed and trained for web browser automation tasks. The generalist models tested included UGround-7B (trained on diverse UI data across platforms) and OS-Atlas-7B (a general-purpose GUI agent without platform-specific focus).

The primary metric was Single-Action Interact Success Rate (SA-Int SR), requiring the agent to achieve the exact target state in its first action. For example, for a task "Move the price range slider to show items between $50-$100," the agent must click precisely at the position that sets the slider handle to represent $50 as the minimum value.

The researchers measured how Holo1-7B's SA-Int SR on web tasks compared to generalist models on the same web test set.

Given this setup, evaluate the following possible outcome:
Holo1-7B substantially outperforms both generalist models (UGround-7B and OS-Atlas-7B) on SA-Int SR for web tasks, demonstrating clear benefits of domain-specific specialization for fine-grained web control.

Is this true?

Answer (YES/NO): NO